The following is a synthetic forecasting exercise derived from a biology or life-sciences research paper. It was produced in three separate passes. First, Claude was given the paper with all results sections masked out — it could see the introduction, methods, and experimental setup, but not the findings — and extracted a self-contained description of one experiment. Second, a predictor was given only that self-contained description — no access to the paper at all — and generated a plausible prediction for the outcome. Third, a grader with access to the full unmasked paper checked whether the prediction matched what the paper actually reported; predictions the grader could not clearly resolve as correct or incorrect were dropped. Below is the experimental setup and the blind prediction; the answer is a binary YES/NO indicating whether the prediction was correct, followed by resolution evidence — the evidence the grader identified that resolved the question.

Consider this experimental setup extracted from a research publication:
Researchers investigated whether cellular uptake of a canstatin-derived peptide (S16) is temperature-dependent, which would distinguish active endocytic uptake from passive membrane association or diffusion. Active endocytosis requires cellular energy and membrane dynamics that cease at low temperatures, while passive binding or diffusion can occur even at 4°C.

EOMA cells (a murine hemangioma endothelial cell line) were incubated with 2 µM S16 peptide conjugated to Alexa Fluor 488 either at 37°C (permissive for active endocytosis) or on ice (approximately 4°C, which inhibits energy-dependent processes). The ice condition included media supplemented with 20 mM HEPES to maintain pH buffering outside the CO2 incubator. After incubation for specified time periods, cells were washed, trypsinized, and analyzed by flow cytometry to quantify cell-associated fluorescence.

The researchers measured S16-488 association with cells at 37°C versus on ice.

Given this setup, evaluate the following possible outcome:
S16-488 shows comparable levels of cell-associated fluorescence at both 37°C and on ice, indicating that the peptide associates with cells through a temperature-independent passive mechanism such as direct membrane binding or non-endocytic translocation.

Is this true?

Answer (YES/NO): NO